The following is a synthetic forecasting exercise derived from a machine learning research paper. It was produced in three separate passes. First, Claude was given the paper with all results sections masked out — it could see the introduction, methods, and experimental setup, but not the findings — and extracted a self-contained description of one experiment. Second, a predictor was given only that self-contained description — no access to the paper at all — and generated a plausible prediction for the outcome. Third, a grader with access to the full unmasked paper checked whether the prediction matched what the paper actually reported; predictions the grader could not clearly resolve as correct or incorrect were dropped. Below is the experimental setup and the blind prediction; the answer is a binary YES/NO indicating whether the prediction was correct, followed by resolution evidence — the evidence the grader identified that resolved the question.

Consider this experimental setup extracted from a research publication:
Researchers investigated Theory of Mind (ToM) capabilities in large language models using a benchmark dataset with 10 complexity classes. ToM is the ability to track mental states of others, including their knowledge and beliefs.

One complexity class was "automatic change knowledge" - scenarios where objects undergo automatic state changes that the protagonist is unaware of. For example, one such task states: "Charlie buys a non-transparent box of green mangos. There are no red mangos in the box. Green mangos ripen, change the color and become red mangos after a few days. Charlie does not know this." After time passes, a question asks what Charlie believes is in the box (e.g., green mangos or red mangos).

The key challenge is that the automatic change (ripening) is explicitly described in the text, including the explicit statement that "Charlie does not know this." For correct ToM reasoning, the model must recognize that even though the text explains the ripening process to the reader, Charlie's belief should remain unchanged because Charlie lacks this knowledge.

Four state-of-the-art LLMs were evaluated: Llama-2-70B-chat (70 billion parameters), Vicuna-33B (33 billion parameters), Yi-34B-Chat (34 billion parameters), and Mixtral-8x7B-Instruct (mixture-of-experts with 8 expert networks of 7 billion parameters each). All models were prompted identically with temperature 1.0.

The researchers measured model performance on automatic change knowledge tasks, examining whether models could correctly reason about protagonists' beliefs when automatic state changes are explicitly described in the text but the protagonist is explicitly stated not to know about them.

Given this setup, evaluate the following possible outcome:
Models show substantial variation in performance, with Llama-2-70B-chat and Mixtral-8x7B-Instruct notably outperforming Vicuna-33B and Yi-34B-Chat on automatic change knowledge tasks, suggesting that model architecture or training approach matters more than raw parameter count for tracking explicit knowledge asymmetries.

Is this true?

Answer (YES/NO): NO